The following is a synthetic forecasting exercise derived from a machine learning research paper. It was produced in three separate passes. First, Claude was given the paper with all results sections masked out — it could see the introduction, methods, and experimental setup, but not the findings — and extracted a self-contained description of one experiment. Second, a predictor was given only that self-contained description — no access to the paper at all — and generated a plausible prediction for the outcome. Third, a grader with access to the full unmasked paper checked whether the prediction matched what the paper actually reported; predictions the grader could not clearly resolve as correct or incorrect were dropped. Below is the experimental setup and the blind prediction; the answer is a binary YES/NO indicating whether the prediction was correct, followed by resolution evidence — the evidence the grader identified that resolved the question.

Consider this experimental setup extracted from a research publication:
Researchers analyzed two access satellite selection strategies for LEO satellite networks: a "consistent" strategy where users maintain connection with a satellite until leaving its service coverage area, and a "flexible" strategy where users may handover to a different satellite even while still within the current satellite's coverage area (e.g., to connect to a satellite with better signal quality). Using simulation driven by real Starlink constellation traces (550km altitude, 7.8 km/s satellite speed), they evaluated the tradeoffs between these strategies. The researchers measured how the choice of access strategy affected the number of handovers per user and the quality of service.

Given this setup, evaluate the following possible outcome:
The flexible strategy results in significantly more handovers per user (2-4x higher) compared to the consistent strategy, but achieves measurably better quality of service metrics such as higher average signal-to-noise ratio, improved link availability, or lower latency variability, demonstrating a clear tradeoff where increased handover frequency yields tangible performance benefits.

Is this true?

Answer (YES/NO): NO